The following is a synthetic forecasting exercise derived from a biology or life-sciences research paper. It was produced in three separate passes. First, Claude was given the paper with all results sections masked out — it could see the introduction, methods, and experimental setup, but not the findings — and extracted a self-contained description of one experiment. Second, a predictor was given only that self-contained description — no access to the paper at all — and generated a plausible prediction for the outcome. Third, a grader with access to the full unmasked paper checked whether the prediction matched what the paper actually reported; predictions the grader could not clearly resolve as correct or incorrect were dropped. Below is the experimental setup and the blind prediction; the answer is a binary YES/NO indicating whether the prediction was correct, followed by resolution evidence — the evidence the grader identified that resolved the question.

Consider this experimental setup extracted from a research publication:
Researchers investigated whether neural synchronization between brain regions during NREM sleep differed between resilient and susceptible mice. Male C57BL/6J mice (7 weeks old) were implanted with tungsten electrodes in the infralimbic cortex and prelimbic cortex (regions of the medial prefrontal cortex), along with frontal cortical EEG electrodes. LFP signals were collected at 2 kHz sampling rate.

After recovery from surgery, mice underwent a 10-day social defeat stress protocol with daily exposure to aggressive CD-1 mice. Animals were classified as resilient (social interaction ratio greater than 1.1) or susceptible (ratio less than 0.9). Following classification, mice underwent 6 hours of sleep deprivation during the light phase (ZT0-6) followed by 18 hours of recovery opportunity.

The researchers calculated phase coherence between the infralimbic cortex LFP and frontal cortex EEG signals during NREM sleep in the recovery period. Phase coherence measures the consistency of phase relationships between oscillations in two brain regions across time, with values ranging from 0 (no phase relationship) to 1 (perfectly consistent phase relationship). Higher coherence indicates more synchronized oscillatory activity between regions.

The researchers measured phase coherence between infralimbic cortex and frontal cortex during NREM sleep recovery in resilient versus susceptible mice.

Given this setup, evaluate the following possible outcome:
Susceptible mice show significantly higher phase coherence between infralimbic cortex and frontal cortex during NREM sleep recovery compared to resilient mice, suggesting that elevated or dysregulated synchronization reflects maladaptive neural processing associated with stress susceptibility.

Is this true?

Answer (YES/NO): NO